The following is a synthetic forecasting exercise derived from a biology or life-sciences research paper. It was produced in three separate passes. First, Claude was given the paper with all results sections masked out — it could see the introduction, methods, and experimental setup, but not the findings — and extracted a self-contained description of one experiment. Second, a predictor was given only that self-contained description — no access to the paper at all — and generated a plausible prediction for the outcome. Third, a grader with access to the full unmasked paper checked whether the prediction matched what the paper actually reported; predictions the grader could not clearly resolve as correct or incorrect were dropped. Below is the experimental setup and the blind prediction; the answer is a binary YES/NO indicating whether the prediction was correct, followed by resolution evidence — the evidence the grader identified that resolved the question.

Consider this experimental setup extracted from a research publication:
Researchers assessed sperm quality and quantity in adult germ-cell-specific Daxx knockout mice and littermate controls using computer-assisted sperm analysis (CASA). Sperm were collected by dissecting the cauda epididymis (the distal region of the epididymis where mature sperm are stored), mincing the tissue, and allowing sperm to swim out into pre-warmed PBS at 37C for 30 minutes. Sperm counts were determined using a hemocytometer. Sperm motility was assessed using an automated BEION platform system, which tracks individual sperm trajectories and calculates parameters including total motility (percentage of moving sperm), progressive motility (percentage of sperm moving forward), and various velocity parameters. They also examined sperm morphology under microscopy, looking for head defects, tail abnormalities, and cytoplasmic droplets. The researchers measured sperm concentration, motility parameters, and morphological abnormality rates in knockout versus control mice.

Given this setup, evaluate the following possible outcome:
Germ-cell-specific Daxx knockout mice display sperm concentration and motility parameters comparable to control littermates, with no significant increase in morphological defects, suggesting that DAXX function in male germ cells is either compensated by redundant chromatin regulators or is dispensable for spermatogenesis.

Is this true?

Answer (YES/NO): NO